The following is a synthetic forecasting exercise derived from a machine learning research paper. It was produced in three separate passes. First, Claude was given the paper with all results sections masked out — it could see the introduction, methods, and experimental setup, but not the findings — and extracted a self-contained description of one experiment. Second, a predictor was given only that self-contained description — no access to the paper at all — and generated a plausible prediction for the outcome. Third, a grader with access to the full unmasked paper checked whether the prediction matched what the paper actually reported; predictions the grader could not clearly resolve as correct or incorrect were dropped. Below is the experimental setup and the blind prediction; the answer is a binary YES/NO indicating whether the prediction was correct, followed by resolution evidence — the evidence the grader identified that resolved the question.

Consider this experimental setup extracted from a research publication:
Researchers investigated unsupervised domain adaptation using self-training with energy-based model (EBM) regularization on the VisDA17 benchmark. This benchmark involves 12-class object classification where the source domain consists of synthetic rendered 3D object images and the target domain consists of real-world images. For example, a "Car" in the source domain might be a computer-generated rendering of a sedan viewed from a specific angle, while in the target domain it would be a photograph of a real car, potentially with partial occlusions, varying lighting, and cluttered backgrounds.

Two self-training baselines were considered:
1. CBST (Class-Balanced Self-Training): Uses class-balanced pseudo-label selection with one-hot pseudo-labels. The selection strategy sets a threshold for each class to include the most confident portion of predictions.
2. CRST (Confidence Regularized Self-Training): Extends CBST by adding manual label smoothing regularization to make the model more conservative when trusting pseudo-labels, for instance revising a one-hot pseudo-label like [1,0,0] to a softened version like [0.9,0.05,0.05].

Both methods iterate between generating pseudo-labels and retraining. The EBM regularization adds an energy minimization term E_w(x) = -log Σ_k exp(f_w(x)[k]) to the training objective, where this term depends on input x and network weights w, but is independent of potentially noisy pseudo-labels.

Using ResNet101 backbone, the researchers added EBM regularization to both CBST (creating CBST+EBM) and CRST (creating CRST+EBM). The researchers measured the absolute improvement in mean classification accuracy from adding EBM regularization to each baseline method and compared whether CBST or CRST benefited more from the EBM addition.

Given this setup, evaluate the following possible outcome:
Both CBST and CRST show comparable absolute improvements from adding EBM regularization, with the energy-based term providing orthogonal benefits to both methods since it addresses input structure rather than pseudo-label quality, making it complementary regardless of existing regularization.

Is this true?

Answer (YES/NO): YES